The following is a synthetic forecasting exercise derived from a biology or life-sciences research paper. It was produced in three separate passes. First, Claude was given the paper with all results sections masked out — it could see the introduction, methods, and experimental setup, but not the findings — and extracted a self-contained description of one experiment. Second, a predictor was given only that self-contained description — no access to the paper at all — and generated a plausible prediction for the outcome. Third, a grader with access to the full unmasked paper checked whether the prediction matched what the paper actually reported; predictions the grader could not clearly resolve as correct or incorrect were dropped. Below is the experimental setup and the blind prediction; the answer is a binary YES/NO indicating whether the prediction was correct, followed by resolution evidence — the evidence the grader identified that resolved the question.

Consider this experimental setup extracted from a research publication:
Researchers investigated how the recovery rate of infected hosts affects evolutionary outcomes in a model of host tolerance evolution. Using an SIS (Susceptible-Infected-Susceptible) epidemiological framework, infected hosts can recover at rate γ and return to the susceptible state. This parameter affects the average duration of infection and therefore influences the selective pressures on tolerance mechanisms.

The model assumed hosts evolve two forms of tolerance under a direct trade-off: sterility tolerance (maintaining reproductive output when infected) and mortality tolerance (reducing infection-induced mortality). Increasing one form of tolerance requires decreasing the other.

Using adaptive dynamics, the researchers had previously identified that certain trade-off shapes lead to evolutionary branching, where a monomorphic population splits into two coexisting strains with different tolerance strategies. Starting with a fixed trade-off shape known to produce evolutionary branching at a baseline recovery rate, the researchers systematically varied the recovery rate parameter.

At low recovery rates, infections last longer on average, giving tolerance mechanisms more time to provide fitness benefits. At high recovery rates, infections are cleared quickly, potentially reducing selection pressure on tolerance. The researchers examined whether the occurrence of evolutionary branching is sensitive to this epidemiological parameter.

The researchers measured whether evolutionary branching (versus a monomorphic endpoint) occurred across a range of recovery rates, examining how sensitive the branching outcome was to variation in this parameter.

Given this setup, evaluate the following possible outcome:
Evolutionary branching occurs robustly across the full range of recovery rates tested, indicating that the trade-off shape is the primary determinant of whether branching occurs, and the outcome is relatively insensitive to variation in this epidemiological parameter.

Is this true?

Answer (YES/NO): NO